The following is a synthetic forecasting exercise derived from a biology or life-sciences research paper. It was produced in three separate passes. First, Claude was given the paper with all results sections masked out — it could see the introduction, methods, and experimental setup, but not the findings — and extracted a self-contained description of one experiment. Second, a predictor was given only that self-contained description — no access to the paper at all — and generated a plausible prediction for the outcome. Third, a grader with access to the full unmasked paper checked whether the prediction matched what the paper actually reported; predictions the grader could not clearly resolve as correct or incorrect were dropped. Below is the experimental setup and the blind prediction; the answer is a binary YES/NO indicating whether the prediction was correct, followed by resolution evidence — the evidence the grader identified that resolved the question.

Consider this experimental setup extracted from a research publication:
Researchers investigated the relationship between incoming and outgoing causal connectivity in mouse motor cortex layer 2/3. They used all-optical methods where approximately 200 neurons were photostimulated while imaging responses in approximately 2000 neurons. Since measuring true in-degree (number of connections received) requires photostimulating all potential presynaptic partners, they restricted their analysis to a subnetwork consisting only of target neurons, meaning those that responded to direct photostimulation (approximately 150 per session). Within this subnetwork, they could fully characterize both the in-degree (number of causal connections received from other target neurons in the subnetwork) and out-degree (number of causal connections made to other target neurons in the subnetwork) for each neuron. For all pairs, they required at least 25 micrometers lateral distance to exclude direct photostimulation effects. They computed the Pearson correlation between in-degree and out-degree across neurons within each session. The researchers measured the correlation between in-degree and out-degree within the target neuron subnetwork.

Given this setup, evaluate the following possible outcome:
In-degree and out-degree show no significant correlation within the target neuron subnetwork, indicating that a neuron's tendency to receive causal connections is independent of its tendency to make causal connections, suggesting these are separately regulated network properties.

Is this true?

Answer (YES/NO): NO